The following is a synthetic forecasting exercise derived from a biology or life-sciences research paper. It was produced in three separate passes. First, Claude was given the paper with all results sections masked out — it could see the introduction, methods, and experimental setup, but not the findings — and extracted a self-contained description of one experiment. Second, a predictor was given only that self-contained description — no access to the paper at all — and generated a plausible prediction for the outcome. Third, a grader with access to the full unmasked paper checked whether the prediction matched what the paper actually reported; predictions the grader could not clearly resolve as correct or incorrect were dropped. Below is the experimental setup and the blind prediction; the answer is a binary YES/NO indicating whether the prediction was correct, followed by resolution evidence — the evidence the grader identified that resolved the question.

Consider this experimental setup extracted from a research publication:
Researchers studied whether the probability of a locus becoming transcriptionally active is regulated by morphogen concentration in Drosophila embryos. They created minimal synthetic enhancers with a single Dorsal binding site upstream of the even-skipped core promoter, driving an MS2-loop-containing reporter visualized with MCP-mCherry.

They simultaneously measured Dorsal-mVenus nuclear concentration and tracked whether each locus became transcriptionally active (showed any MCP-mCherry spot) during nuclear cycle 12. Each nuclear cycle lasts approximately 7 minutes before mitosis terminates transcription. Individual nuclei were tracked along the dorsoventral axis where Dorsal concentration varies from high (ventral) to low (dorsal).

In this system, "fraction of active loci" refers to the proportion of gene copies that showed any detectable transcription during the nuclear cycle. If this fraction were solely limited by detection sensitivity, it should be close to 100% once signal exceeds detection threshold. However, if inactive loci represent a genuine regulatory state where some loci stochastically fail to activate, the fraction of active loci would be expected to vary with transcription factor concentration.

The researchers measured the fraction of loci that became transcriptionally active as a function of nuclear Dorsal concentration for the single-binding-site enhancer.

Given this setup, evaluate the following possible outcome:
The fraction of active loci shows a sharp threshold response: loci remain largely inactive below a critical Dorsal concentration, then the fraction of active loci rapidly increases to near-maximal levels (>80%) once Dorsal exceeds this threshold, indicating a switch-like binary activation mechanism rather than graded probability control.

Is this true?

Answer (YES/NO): NO